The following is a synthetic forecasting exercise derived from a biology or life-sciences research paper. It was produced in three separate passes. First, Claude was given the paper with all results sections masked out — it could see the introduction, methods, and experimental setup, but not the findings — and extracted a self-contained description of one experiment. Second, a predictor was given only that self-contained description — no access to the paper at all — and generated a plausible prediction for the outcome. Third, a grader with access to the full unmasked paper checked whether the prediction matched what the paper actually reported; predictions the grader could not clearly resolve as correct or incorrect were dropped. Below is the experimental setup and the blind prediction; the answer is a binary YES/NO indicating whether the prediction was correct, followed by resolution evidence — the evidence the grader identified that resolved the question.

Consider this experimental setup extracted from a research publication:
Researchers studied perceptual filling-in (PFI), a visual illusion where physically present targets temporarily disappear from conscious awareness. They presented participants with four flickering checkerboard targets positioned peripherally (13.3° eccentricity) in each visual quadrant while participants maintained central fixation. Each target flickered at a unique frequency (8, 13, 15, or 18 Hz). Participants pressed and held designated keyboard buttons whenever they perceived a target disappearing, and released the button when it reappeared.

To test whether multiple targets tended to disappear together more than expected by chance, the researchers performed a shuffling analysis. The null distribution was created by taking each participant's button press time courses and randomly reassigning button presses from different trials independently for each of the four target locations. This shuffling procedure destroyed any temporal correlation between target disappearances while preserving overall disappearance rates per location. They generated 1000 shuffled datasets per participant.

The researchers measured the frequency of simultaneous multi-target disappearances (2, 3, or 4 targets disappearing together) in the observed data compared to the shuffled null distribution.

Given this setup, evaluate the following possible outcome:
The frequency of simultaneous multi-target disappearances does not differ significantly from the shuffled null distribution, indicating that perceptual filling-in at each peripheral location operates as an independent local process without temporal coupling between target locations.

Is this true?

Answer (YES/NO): NO